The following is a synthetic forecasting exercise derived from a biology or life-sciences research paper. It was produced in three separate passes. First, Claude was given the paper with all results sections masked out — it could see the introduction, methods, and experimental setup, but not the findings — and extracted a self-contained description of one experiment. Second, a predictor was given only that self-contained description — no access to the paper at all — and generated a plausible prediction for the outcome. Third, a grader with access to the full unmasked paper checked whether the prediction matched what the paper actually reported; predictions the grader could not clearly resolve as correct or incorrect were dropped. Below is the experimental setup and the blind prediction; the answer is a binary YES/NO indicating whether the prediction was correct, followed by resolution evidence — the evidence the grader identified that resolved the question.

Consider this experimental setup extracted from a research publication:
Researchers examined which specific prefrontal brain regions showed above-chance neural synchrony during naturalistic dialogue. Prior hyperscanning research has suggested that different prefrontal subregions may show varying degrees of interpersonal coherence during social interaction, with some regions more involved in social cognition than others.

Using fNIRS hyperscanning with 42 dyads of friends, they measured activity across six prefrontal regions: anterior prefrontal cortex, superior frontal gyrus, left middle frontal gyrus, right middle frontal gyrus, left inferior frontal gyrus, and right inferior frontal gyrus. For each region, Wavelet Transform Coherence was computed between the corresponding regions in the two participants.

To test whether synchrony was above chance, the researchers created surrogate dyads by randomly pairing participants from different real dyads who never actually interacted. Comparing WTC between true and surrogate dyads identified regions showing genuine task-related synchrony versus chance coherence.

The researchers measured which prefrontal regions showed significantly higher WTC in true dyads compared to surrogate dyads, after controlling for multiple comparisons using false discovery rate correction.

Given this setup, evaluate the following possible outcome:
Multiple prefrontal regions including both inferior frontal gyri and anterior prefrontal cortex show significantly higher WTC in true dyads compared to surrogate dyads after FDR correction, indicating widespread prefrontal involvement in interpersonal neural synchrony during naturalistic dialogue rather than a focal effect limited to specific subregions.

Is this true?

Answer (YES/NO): NO